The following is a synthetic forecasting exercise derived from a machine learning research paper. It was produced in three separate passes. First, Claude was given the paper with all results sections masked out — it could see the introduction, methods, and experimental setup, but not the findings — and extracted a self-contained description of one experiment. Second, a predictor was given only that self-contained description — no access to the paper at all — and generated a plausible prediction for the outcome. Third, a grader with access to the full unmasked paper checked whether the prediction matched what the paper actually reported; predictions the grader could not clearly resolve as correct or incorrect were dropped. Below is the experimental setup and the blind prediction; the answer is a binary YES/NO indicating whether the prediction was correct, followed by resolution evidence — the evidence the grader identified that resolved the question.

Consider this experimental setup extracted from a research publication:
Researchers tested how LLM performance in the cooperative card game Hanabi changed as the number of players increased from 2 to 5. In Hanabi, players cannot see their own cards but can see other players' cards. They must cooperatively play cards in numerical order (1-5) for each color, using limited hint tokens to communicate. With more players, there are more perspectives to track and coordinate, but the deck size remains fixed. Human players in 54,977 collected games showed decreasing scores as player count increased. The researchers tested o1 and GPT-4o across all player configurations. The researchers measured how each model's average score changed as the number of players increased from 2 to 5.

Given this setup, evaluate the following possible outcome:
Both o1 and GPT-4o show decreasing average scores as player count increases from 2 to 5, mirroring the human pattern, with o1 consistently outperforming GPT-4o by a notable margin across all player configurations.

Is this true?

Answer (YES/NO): NO